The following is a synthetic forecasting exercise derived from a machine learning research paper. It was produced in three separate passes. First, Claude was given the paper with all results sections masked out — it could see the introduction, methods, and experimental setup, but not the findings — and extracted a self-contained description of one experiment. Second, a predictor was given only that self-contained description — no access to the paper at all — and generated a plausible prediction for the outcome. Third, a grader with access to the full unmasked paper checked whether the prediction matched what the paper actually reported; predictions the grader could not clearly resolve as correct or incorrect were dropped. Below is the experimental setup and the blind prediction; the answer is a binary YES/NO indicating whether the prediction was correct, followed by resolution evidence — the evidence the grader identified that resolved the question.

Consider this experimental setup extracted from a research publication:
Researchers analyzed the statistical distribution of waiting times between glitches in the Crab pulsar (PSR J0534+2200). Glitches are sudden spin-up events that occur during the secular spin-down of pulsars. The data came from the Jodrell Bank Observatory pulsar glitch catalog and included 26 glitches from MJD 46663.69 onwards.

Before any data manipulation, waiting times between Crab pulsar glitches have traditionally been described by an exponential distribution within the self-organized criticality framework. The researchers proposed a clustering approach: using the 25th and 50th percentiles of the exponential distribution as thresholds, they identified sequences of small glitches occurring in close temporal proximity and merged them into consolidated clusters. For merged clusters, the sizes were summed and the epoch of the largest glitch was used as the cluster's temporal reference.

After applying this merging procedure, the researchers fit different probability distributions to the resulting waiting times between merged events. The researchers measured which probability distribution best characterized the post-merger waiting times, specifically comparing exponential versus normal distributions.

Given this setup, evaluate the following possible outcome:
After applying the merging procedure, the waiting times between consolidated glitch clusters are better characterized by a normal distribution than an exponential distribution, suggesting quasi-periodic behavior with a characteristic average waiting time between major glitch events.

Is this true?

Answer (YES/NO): YES